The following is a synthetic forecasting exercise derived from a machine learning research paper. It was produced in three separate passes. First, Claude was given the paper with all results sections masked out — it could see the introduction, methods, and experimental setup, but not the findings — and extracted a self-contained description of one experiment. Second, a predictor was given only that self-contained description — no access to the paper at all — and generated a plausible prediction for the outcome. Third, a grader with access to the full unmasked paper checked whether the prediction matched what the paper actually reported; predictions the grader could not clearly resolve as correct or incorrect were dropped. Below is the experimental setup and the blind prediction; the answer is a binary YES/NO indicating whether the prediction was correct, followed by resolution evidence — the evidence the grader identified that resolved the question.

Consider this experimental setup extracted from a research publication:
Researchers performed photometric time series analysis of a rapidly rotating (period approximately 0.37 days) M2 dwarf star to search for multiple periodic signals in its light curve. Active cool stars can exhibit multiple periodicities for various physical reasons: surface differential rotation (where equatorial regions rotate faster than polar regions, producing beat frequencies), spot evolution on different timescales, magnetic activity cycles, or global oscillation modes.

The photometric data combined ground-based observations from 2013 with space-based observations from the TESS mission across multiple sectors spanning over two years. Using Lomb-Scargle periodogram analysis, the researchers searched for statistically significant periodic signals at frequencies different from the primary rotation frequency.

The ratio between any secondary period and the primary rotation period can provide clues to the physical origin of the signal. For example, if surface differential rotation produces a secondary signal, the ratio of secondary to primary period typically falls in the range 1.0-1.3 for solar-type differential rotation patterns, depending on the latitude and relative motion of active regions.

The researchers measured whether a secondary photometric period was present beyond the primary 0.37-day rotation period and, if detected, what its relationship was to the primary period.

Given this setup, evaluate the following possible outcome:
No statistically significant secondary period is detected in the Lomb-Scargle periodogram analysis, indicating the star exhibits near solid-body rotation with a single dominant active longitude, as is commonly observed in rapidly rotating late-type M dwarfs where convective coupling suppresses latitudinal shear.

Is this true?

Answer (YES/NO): NO